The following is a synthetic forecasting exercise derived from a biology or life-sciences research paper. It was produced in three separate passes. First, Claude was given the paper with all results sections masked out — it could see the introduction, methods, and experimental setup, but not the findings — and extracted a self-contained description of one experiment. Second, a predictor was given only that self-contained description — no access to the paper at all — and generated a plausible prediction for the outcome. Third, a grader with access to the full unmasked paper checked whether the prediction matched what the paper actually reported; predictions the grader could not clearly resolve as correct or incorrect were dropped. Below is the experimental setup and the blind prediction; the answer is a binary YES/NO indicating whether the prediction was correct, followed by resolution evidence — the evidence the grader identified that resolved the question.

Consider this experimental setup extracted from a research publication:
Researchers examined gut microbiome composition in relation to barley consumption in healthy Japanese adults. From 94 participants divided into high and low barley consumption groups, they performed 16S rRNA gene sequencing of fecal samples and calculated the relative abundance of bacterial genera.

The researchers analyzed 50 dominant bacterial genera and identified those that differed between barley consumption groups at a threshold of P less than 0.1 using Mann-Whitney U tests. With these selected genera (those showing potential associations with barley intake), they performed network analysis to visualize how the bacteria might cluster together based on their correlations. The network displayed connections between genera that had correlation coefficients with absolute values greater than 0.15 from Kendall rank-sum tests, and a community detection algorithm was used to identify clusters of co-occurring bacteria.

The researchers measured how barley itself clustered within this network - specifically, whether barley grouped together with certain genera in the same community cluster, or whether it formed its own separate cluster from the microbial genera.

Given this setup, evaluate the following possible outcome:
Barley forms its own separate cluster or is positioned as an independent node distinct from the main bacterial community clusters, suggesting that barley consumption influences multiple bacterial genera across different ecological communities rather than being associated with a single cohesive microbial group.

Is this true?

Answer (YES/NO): NO